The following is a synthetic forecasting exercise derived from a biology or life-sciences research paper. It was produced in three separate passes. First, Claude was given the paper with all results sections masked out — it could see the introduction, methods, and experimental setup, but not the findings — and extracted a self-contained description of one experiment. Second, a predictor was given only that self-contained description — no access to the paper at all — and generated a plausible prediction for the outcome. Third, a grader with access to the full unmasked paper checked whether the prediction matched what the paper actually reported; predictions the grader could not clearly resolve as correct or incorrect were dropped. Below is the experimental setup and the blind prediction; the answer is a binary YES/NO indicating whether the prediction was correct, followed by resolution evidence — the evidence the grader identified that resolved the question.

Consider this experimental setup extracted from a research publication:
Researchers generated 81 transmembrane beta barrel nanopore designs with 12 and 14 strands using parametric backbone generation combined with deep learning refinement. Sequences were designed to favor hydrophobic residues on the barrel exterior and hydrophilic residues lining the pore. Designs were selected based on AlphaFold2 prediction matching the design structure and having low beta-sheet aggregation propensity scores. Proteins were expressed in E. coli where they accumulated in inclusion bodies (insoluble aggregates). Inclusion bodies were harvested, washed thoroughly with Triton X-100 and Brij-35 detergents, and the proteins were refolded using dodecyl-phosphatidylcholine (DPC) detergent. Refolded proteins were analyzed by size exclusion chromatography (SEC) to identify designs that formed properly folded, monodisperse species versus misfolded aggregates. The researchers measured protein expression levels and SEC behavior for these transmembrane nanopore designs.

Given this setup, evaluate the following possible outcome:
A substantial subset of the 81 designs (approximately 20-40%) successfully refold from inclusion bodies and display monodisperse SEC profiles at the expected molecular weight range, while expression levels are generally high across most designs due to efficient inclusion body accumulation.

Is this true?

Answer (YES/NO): NO